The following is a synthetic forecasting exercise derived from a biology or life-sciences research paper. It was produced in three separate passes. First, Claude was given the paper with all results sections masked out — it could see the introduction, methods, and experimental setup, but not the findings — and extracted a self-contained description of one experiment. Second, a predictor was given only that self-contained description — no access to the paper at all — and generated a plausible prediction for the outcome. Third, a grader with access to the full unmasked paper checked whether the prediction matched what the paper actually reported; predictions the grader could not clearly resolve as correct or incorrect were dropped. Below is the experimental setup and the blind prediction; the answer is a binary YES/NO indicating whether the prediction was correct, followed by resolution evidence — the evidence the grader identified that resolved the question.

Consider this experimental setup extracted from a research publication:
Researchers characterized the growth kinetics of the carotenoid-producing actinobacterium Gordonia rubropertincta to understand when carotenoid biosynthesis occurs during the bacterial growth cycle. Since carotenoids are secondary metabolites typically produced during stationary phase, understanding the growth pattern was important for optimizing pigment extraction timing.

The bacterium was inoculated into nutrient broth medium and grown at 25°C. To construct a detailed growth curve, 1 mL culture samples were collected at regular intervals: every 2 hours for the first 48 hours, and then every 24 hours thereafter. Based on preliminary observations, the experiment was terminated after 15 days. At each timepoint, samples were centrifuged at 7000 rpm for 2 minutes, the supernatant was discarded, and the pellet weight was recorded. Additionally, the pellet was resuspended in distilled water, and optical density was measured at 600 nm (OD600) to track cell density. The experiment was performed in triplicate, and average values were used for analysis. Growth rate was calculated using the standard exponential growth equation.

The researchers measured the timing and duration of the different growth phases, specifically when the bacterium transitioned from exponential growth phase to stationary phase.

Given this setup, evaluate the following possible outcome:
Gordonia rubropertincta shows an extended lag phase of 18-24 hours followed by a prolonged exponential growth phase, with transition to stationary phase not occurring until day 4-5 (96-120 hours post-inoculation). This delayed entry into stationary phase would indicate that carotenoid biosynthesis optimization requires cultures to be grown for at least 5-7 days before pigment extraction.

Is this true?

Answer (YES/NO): NO